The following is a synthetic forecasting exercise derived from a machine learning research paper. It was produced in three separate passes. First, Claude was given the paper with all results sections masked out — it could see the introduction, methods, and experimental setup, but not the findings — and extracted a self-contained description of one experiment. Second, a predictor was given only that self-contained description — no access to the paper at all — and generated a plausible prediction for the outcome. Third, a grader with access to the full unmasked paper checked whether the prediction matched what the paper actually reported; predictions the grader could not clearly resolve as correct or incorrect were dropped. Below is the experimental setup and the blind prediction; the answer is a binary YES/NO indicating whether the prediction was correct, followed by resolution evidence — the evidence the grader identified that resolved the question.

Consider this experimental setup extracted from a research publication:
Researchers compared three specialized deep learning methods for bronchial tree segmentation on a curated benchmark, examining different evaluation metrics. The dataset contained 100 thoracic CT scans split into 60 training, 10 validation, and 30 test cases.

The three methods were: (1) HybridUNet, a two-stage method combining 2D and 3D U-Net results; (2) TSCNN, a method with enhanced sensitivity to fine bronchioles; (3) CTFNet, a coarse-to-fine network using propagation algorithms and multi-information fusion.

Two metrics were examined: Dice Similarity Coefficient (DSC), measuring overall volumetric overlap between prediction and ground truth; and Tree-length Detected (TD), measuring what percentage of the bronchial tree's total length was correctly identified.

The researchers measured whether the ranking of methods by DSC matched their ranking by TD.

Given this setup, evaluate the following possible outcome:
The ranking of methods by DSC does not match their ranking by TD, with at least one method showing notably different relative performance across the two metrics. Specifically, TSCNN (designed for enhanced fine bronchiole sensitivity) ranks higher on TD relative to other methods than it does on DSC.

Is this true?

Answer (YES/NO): YES